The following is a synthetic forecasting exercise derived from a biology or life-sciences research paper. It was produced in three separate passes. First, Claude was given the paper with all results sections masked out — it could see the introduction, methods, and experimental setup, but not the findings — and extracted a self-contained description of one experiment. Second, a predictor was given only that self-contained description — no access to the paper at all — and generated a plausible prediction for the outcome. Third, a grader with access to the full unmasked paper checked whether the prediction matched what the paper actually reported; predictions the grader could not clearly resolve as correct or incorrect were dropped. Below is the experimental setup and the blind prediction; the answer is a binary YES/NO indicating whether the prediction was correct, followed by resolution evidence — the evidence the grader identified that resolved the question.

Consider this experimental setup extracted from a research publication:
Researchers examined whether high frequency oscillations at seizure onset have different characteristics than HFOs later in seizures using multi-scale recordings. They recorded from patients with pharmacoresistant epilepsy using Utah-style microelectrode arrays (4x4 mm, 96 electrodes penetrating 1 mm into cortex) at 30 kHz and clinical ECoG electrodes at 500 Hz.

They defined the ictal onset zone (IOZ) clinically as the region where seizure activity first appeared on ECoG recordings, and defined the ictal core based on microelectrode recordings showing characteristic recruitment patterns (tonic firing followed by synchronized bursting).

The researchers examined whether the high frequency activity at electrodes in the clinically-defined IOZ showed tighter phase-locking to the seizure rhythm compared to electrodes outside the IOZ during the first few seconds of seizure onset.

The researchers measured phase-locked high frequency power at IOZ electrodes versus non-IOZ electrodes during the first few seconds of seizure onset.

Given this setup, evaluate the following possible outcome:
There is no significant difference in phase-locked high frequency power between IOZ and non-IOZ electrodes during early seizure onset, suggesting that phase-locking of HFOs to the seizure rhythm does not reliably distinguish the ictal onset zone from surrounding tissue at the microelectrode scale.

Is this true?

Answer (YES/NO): YES